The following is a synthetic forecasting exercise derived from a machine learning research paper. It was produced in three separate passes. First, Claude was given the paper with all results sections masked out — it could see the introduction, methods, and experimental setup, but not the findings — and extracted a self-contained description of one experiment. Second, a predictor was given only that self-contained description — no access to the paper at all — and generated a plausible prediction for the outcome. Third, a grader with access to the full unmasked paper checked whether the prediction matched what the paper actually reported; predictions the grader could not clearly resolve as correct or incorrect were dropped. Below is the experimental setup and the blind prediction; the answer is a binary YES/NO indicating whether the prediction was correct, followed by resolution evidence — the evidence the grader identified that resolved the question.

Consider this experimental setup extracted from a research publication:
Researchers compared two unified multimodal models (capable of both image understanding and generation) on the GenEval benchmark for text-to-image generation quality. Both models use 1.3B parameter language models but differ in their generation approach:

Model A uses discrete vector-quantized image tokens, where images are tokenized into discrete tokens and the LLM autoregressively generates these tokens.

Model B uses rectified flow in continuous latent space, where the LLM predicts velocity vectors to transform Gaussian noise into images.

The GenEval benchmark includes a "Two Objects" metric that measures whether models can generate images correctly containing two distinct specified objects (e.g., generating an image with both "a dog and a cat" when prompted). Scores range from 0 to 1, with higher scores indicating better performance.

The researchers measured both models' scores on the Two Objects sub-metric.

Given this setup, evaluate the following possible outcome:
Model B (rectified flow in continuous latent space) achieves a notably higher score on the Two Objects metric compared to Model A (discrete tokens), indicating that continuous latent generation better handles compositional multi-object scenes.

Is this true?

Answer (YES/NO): NO